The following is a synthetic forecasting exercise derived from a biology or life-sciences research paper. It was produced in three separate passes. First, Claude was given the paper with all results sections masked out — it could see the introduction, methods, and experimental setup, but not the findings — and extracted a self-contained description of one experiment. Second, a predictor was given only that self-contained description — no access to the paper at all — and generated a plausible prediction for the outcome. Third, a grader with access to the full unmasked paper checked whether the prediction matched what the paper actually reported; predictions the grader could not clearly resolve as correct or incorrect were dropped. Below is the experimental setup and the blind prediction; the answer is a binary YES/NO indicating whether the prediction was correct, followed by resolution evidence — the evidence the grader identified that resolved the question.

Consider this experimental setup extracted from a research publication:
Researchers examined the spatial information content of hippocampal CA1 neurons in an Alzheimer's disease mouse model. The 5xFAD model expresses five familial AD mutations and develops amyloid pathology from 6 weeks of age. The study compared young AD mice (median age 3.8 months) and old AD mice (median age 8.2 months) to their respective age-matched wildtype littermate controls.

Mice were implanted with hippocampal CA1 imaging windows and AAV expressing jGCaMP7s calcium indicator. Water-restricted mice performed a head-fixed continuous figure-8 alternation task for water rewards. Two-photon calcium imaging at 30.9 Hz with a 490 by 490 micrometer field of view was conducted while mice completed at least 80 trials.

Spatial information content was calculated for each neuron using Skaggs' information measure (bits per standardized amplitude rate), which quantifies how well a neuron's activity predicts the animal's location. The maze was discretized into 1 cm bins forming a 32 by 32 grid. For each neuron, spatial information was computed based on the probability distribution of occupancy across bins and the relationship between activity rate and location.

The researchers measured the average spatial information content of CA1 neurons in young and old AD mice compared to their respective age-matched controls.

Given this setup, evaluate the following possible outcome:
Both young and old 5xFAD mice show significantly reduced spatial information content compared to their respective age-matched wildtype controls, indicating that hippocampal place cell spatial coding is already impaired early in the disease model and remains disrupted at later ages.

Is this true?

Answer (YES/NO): YES